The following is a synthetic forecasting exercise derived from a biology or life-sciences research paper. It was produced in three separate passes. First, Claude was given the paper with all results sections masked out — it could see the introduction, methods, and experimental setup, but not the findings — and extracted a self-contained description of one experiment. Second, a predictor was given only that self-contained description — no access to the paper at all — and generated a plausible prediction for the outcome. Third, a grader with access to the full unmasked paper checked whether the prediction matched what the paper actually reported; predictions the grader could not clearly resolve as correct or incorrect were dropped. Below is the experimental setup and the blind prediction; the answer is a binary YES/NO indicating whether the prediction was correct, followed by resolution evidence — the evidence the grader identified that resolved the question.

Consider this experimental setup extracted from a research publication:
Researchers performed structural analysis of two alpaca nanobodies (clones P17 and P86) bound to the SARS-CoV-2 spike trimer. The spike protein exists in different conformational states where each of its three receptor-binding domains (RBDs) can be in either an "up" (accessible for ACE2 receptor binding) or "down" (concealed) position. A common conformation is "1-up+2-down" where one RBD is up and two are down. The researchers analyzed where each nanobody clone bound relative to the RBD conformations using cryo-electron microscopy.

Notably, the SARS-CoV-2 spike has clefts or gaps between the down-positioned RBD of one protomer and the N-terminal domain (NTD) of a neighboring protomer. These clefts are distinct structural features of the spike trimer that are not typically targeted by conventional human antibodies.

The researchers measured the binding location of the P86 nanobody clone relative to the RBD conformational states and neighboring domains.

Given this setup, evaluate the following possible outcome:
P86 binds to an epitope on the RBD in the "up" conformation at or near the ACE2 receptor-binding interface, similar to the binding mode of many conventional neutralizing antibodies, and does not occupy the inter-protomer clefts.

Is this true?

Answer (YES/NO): NO